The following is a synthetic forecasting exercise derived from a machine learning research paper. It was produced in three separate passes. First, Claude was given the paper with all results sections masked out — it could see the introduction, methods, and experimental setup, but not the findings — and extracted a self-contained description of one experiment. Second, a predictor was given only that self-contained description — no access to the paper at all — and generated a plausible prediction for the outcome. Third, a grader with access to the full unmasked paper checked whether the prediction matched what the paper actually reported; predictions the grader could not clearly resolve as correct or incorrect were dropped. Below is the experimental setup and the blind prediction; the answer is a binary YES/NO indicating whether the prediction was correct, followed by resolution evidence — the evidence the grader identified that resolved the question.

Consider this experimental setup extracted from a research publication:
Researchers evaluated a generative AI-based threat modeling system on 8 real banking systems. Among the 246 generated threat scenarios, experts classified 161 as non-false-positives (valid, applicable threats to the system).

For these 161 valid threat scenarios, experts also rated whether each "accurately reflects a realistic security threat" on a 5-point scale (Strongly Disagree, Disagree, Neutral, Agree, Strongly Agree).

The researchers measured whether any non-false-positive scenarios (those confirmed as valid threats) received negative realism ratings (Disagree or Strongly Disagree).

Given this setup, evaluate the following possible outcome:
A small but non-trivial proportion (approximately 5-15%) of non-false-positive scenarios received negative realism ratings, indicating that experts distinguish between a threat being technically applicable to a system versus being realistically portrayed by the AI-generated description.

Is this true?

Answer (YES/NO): NO